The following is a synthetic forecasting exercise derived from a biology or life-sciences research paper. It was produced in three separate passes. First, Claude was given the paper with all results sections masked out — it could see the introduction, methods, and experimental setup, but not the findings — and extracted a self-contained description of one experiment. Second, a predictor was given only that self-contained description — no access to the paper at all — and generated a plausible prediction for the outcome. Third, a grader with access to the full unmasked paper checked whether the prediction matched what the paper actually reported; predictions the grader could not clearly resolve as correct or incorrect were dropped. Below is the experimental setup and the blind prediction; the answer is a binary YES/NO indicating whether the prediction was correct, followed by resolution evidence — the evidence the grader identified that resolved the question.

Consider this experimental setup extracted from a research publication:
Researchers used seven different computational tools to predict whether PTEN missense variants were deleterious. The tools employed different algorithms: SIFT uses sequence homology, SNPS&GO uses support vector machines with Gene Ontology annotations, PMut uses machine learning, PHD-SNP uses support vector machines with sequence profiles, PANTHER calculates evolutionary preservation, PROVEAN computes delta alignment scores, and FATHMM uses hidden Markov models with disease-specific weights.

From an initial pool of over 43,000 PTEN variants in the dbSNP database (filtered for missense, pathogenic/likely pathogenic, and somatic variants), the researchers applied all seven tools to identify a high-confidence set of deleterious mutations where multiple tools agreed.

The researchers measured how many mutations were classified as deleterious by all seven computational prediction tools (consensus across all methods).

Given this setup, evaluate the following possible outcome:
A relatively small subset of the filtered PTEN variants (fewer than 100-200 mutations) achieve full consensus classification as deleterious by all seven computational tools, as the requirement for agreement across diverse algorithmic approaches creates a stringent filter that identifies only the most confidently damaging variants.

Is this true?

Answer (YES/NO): YES